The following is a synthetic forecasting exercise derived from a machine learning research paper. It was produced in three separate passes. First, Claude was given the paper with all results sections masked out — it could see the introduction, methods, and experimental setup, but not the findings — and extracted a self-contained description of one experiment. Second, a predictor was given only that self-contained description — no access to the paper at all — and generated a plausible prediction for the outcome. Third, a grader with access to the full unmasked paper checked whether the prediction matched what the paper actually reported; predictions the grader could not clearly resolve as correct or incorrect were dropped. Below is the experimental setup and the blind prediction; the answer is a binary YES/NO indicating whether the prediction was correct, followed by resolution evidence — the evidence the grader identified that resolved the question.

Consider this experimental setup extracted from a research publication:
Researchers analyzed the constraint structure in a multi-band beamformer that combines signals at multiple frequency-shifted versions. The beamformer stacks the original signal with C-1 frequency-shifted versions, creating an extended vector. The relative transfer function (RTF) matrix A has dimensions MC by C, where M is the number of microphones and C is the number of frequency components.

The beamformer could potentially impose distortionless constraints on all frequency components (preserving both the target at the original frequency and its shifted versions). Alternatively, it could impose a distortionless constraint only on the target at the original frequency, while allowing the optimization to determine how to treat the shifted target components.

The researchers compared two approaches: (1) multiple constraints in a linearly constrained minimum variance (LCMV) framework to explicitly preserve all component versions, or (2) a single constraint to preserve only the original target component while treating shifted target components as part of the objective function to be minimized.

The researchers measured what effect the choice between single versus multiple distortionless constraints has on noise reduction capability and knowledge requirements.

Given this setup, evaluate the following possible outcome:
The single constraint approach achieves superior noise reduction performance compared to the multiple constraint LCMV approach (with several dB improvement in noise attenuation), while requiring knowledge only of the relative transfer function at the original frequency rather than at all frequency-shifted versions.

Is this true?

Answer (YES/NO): NO